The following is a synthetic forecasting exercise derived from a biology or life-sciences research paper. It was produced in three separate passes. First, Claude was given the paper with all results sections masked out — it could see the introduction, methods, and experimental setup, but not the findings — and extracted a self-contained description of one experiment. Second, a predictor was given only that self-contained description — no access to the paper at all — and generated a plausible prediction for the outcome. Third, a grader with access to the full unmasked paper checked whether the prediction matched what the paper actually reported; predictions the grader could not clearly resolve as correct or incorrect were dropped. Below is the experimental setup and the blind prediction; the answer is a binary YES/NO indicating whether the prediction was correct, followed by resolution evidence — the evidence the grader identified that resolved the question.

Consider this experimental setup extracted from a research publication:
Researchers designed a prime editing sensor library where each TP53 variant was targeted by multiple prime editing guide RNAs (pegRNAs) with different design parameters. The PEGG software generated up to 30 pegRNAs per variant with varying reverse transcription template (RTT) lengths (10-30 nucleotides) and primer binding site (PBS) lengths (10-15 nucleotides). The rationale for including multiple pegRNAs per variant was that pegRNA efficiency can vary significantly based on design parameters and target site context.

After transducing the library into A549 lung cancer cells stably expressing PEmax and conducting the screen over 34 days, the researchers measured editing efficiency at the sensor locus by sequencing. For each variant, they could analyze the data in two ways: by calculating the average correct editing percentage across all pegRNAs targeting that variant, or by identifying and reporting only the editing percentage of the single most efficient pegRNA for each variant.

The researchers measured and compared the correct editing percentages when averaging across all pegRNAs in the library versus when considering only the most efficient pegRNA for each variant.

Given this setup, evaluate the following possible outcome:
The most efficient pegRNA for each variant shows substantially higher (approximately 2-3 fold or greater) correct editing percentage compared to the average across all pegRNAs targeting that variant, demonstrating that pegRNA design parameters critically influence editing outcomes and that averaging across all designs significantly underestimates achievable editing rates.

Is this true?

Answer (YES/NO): YES